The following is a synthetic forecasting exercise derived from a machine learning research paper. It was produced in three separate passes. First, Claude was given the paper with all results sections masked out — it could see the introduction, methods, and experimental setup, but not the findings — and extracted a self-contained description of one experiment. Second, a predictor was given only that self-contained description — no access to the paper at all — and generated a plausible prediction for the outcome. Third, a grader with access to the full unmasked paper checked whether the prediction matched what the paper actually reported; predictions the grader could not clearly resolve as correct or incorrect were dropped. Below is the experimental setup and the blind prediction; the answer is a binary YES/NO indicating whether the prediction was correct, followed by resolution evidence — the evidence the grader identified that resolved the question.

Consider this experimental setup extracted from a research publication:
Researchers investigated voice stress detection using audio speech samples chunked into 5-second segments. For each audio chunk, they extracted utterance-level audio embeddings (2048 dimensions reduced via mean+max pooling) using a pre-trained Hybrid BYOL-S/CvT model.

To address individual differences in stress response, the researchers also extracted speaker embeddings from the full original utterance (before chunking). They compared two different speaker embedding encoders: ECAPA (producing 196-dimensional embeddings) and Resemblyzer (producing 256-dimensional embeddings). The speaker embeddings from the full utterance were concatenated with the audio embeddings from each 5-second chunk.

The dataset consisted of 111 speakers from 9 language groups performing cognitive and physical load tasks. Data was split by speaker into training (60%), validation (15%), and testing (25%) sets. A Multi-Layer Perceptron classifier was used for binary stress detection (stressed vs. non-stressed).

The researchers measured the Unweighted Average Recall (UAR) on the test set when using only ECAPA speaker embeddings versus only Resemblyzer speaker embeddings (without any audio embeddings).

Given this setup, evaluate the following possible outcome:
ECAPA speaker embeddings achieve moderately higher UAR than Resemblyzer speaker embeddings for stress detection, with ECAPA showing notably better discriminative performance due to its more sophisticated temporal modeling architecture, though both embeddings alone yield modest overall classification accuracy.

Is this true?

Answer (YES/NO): NO